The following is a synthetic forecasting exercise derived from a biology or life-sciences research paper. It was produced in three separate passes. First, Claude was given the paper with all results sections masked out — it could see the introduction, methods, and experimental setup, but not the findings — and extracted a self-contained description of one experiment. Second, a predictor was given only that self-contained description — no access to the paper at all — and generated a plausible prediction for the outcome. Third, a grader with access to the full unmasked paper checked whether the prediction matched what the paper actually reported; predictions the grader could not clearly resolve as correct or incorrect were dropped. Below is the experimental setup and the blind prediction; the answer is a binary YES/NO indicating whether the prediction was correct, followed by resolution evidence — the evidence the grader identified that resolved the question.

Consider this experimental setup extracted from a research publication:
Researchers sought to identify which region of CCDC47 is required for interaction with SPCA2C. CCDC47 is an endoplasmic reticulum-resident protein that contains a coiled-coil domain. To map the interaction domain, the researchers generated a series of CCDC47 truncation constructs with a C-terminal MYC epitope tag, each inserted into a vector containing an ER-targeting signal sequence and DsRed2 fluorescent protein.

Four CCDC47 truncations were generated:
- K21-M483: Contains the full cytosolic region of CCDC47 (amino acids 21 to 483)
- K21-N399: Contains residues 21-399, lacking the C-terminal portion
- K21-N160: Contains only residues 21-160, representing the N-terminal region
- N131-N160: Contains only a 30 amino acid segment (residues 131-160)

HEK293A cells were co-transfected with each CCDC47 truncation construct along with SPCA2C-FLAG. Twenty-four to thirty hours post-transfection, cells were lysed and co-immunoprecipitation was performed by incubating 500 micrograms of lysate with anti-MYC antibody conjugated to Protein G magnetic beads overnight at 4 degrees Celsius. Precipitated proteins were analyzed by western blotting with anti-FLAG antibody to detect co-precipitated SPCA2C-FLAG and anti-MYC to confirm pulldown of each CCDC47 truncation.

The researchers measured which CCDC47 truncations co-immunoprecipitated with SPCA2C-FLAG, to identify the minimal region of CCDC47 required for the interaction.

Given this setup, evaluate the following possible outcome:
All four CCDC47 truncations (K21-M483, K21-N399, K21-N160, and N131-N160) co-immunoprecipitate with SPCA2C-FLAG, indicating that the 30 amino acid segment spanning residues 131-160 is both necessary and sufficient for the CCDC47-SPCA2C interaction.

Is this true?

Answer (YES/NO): YES